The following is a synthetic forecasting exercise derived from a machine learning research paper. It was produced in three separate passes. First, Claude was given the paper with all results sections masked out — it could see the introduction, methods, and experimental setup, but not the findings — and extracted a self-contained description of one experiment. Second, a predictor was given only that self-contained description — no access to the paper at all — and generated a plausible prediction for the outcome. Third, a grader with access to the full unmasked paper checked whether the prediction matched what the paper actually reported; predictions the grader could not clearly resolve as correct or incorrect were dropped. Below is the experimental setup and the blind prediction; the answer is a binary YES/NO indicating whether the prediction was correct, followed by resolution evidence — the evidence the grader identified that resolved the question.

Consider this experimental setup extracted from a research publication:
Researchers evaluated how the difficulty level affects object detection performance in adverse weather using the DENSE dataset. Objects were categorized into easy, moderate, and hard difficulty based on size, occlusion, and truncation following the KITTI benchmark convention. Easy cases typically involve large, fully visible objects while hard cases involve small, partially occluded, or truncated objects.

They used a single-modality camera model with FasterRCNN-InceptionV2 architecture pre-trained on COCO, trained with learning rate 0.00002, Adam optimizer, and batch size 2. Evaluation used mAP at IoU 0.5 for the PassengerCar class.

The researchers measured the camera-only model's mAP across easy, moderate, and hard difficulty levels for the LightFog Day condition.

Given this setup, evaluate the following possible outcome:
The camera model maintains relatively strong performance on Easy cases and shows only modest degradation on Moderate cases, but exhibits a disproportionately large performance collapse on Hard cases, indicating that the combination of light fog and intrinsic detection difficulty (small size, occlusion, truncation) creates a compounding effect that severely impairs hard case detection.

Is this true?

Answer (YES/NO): NO